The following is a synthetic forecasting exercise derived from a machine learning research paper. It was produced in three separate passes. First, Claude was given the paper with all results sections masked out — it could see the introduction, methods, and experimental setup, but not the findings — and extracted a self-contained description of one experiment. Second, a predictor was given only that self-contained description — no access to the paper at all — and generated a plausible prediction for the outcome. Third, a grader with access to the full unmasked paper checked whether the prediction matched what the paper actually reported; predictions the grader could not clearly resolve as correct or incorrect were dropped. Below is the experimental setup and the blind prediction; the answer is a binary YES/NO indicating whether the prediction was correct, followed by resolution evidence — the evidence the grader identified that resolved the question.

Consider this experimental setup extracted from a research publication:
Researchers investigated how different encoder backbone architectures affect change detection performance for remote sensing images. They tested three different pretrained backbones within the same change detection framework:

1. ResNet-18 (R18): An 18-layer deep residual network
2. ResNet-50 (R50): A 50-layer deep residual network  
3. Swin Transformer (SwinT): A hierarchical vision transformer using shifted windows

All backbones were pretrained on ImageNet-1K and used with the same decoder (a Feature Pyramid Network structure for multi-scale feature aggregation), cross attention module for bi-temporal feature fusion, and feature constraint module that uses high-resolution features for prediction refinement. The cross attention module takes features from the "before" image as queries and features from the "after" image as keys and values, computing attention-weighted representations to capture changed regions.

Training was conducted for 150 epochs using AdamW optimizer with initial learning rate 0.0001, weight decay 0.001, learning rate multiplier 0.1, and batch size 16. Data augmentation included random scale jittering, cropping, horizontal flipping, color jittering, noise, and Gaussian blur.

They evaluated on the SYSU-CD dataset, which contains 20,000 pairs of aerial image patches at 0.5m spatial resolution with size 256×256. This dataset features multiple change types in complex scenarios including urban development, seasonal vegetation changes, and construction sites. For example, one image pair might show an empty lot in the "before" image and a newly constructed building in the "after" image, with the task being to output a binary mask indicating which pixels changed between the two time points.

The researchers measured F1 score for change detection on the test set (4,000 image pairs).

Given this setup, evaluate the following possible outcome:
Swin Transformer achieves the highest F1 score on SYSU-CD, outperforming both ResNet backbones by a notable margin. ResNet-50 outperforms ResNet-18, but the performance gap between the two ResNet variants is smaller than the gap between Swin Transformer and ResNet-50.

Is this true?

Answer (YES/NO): NO